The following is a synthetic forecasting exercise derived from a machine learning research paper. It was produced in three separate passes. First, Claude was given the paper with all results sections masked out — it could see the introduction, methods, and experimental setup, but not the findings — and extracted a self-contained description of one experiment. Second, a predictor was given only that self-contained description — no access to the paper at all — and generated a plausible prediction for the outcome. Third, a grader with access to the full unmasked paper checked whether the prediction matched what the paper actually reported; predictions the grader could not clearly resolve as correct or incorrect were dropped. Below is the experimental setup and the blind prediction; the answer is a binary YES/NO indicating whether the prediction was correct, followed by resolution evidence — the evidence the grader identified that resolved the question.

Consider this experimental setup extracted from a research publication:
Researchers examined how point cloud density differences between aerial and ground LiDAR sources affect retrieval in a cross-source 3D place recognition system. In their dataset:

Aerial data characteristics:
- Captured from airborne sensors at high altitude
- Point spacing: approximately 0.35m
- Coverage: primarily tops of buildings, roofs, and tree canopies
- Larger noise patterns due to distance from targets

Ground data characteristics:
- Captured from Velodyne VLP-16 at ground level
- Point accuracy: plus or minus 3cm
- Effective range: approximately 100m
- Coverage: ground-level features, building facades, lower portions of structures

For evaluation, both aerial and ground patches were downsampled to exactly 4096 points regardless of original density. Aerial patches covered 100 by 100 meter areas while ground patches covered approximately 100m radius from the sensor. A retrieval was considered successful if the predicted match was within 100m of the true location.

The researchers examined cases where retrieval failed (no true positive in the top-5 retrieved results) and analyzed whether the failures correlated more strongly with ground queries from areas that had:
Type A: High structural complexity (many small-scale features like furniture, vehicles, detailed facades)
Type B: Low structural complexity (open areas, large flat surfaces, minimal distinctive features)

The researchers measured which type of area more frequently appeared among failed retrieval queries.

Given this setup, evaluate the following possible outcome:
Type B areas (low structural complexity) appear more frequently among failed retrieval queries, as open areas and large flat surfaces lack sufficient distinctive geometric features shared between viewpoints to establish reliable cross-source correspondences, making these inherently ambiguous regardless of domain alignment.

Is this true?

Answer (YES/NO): YES